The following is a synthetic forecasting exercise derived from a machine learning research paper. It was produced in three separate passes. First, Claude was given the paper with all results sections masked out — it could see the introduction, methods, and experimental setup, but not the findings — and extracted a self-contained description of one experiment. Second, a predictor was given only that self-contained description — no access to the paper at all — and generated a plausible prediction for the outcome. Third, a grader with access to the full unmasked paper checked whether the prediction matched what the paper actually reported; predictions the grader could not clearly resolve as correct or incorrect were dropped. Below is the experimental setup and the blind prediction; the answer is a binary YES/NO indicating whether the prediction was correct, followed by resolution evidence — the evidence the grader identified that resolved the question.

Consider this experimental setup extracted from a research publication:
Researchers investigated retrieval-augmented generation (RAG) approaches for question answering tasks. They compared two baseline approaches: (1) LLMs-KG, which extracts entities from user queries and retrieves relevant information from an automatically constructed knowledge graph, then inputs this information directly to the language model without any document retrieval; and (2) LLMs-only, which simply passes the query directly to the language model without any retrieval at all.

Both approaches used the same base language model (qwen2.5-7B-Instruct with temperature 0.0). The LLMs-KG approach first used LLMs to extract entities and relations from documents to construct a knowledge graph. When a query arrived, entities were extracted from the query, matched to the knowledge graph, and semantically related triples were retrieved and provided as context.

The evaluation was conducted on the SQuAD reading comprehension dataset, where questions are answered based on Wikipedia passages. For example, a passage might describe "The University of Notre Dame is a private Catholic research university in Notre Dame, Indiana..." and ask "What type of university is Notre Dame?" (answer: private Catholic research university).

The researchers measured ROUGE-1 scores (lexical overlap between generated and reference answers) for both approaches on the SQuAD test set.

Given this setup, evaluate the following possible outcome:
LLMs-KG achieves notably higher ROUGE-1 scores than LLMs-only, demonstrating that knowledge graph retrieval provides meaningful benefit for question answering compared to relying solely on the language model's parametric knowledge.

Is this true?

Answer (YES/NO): NO